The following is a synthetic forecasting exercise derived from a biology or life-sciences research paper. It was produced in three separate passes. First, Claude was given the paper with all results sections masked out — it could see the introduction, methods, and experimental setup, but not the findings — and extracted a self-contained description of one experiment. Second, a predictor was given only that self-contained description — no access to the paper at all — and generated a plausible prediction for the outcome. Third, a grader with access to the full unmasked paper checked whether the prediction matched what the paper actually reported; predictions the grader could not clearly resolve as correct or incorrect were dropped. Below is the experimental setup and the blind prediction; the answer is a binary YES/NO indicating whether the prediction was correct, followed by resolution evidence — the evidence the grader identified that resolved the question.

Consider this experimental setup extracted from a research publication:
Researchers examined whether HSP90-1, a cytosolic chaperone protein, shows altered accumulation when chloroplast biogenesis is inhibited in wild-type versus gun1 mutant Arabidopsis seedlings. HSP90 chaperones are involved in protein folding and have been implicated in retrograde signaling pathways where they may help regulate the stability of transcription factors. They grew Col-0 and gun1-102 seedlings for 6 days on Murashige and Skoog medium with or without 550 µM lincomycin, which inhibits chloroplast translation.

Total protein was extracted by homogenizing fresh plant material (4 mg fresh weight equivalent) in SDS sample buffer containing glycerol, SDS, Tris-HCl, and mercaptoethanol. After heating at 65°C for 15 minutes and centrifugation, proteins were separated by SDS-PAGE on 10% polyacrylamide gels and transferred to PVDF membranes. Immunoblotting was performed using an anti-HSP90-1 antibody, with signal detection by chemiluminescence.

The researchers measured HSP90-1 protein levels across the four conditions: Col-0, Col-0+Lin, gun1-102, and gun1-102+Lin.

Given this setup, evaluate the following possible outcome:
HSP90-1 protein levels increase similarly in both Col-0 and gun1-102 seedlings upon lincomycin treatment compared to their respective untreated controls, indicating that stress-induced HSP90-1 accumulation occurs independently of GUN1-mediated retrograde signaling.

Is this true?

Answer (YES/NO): NO